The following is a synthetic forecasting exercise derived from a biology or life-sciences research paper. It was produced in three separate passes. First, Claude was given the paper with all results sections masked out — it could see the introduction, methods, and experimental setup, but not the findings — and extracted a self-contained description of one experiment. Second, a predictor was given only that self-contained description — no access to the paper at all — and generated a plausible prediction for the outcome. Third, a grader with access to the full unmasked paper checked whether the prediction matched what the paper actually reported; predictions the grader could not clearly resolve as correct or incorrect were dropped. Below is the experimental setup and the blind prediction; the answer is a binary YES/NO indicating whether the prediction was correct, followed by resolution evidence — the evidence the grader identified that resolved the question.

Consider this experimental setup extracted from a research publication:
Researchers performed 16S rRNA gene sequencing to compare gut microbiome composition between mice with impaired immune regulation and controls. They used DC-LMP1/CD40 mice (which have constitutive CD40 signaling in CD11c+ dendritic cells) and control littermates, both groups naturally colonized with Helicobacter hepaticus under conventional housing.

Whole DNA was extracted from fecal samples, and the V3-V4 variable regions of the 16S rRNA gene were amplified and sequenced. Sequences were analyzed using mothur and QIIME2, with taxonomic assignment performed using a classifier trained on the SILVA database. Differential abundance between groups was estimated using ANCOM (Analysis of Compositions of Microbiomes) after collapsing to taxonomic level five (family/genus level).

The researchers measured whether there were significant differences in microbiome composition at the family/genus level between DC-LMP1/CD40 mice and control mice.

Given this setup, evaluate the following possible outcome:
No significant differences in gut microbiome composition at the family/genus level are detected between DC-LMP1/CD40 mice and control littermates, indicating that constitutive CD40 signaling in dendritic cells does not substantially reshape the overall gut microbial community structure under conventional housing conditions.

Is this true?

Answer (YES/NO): NO